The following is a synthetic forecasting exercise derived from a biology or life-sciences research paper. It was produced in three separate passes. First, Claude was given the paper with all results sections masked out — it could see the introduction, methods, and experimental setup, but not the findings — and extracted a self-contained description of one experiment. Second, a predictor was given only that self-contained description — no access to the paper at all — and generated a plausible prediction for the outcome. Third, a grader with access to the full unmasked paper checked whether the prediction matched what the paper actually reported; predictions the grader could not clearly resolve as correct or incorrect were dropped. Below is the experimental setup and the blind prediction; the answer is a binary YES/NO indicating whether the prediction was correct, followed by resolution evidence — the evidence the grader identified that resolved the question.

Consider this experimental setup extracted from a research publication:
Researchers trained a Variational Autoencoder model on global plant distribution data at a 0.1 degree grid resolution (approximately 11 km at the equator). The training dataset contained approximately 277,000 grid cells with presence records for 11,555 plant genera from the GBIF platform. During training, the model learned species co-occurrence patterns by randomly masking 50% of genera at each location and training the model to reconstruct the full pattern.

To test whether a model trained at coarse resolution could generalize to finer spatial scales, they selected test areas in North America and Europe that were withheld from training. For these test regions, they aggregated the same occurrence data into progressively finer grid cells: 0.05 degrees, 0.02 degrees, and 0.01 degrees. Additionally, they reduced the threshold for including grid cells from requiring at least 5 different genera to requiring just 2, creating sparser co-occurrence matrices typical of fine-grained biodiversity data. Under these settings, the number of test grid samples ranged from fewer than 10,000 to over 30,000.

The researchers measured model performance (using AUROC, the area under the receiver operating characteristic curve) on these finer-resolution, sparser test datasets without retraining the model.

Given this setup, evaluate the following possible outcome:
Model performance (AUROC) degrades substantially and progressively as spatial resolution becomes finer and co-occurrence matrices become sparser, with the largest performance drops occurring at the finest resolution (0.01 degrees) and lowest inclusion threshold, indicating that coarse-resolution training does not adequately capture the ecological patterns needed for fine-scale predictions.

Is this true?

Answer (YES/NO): NO